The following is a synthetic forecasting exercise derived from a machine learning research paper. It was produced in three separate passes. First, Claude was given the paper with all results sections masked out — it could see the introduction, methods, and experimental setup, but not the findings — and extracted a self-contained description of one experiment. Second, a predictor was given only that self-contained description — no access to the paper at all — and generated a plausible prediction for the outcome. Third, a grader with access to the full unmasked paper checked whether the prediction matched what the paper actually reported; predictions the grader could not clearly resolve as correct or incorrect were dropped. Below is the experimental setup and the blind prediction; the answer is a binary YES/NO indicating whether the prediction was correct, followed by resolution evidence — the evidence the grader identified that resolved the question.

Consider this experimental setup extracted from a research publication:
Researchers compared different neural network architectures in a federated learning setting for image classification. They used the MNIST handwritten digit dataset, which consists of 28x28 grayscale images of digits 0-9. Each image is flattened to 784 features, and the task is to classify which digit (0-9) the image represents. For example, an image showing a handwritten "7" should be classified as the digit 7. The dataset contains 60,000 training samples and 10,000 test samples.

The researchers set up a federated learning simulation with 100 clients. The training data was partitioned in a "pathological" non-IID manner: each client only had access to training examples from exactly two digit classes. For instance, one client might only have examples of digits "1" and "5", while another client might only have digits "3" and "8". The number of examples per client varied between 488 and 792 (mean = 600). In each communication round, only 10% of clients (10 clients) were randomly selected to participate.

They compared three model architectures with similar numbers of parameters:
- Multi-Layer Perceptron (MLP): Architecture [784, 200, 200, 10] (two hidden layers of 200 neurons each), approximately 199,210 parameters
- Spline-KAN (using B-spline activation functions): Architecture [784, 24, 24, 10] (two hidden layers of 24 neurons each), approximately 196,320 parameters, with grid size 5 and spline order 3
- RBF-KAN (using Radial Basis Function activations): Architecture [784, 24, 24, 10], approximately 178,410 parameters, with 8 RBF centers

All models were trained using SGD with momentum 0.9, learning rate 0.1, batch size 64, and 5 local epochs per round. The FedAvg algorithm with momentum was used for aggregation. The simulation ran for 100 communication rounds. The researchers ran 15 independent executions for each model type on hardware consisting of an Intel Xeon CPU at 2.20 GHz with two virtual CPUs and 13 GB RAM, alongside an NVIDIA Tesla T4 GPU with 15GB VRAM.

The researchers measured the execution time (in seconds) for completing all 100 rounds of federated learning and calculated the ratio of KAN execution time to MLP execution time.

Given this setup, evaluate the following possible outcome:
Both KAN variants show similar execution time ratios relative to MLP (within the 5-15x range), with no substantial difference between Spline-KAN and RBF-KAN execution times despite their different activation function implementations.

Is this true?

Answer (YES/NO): NO